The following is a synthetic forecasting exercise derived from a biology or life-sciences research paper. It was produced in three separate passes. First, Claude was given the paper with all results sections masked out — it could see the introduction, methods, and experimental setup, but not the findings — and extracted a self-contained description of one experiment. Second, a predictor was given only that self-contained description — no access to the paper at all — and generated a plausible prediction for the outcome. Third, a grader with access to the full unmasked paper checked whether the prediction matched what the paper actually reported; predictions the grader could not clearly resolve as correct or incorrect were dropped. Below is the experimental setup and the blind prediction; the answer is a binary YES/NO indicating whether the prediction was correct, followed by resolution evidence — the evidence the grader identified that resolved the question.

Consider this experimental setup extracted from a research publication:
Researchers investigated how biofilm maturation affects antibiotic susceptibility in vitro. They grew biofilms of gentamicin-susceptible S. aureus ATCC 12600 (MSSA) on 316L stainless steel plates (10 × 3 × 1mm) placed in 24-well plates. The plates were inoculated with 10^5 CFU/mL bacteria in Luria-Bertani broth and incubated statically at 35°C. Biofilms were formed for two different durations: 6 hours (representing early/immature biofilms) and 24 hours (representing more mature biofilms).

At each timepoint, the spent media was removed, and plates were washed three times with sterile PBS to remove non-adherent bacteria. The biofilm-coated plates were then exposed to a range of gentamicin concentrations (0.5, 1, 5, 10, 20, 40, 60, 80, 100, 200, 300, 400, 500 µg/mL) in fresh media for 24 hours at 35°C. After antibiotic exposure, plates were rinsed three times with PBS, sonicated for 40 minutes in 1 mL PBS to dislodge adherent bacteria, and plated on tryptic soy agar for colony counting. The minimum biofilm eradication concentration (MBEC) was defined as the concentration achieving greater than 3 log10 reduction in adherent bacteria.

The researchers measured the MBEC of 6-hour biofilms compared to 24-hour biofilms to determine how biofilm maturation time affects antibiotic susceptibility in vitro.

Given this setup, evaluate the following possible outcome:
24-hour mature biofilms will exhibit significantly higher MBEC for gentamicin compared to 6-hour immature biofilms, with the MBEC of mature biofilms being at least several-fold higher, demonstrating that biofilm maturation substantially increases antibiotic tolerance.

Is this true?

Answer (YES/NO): YES